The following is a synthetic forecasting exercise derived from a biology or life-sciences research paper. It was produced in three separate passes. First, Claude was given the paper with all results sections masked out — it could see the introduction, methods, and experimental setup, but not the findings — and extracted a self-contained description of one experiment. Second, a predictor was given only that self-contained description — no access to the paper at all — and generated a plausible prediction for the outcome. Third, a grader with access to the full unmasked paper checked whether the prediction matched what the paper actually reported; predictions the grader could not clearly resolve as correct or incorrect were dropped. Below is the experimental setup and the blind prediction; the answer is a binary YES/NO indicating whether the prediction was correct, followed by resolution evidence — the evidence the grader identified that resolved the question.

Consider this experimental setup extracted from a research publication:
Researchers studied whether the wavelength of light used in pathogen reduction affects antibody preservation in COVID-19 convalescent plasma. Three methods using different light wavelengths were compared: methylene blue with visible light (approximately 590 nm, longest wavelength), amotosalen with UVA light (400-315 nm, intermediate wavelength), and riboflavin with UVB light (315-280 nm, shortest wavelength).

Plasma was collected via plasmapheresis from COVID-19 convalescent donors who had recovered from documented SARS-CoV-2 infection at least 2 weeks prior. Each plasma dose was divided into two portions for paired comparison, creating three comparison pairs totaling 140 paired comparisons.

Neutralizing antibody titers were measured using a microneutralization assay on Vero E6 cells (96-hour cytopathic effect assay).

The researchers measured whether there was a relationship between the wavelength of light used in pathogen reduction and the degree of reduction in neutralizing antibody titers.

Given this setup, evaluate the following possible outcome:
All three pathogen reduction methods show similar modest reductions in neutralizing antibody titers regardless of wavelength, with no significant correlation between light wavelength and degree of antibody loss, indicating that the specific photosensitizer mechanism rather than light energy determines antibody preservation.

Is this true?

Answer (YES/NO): NO